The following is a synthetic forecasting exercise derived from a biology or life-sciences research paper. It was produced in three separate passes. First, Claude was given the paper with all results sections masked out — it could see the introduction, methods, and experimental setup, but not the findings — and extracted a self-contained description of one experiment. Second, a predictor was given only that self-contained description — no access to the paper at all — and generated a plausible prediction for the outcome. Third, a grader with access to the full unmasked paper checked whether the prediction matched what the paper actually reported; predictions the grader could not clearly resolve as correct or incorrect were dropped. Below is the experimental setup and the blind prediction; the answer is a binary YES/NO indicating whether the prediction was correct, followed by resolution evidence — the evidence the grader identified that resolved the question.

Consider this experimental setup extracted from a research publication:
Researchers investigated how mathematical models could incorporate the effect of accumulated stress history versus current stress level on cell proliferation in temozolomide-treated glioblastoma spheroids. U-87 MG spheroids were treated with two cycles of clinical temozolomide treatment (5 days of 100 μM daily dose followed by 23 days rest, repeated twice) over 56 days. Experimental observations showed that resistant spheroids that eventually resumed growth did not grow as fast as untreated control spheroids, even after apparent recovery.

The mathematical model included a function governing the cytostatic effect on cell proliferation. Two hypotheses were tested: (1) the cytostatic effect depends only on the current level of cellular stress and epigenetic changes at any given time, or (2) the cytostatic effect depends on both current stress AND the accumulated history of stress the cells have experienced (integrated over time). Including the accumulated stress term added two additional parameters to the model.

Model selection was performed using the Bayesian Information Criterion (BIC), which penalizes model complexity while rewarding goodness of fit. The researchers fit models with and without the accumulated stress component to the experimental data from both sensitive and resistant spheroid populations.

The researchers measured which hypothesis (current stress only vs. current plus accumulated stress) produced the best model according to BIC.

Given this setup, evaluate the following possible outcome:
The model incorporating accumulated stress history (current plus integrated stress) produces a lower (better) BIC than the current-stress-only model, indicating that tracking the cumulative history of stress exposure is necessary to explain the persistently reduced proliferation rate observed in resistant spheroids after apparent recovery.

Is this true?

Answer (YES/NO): NO